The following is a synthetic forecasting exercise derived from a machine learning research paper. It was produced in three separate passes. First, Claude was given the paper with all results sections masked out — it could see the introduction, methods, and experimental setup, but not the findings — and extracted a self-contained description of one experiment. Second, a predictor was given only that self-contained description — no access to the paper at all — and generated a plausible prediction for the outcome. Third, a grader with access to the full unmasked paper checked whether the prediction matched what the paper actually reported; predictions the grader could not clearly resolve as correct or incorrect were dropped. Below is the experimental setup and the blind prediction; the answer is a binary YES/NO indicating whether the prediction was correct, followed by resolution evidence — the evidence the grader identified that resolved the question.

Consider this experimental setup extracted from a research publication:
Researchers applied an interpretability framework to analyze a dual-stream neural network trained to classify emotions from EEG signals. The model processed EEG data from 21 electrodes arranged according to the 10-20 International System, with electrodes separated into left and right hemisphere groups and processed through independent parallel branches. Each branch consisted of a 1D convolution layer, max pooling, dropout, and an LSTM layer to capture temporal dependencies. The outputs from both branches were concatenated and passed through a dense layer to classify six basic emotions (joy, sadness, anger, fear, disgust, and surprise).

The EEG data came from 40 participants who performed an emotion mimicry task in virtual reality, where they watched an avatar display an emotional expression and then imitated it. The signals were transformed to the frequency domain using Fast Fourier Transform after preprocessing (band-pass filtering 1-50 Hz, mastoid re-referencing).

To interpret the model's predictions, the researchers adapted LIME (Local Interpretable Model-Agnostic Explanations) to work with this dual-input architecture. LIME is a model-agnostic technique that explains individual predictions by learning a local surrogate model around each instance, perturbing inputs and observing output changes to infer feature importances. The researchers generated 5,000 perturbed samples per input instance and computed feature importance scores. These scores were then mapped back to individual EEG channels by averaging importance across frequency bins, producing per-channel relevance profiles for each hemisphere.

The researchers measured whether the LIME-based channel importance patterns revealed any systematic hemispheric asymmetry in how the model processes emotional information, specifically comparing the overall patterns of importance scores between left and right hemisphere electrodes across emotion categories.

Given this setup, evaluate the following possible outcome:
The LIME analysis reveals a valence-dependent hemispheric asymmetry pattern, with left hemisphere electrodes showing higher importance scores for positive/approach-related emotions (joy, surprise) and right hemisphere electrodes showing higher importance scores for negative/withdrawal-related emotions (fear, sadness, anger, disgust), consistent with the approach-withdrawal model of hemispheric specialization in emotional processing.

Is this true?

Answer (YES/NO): NO